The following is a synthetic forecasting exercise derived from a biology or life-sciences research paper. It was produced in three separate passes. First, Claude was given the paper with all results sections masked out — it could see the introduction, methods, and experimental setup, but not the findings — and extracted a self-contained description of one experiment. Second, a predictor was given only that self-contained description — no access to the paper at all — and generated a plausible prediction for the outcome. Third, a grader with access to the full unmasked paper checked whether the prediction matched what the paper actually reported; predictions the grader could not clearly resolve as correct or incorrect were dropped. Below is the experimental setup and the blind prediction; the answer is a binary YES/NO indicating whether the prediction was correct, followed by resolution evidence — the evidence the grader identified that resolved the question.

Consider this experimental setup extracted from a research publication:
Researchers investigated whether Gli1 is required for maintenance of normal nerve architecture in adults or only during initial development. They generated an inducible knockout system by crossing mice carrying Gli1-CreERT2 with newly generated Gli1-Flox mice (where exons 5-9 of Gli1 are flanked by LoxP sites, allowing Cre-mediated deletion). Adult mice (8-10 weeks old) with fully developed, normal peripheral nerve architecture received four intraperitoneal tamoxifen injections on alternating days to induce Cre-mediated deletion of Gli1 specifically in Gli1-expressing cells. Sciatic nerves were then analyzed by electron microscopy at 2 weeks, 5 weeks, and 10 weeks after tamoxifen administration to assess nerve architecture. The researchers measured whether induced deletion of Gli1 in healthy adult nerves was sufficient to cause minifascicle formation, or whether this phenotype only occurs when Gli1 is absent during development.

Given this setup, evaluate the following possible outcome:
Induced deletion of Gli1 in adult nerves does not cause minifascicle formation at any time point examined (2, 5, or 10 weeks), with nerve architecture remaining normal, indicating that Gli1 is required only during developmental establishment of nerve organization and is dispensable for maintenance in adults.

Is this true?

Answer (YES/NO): NO